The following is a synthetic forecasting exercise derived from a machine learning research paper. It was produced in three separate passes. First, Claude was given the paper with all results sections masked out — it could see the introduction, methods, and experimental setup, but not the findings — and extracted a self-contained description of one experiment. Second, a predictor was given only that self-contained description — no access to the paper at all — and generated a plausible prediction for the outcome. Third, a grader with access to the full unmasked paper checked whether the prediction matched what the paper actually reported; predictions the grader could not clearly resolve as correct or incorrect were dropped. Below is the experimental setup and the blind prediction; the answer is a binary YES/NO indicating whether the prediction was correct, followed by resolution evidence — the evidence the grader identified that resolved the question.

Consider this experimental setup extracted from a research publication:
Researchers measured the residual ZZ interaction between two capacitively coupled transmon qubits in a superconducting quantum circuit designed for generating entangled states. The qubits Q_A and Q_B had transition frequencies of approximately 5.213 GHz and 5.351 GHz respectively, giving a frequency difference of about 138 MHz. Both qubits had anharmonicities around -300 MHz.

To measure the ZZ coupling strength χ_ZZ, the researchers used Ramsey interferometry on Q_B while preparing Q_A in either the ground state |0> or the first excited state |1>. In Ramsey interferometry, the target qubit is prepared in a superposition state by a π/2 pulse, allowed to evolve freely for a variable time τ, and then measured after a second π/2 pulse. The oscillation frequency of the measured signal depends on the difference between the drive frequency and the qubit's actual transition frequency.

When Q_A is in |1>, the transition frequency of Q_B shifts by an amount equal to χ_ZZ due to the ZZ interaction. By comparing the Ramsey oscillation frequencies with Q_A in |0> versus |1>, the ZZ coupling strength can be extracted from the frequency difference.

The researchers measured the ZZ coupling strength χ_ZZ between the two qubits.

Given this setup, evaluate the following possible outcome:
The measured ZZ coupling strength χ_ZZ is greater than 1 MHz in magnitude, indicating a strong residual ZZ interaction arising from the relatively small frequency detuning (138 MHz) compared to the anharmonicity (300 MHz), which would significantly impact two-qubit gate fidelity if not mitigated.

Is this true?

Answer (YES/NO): NO